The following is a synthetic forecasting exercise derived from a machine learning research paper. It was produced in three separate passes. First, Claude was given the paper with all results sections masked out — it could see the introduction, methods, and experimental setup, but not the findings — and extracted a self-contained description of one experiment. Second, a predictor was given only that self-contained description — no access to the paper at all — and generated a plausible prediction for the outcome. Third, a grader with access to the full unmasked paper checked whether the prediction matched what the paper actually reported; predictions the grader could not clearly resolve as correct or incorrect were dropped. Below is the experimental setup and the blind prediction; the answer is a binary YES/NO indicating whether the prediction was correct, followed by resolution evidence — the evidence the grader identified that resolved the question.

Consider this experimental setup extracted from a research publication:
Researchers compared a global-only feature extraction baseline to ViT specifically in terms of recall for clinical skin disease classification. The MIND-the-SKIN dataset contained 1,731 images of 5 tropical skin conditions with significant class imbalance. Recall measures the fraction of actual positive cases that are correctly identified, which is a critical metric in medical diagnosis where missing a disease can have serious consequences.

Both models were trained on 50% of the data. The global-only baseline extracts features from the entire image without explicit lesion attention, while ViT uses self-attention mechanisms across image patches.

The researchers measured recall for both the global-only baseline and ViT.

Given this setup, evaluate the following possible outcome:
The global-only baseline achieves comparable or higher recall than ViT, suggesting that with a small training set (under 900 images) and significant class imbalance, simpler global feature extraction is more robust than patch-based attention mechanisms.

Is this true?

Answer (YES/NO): YES